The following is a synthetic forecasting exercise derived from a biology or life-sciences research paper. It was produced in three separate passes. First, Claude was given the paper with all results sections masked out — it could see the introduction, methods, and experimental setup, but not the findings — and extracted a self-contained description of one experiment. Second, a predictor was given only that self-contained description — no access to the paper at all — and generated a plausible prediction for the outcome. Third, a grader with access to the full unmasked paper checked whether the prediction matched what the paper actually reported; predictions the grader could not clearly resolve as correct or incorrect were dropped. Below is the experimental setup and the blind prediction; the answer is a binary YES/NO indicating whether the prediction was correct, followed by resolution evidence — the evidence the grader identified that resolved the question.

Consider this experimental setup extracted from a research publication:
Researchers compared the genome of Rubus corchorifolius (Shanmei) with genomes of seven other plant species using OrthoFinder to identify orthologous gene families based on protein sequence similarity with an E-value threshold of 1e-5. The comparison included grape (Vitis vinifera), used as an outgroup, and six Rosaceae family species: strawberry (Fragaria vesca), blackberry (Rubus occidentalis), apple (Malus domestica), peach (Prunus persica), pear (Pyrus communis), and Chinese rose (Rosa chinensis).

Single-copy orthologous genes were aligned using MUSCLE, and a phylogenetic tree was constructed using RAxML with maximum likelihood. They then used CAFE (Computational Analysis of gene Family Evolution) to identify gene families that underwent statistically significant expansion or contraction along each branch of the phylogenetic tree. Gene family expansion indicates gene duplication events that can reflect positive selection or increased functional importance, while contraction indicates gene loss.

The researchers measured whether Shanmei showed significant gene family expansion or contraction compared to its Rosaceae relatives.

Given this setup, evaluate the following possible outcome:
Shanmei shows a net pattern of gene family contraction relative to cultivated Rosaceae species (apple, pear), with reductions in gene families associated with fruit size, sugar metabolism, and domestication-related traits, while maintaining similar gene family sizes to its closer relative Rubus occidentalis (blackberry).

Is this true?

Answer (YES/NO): NO